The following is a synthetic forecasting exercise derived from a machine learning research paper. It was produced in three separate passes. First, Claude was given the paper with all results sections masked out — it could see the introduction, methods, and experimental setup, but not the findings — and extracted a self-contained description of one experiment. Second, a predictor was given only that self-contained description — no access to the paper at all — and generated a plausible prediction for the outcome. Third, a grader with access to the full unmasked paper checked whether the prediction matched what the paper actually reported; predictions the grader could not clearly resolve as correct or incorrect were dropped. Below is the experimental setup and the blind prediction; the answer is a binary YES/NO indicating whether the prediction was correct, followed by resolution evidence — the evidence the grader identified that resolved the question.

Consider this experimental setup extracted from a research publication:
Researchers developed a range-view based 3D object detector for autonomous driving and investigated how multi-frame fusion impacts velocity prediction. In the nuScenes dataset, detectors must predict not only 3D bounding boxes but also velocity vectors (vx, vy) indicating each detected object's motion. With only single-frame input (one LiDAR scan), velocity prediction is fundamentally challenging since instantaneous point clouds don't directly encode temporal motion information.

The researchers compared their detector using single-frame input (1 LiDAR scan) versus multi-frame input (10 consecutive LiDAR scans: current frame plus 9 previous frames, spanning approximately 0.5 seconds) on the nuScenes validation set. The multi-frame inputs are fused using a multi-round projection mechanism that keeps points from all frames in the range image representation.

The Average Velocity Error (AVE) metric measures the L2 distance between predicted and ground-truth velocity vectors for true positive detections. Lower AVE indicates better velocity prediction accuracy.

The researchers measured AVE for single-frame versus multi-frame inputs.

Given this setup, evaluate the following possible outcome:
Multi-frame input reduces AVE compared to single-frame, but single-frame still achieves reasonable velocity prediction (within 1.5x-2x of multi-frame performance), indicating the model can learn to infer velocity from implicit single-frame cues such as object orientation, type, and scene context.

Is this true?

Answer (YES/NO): NO